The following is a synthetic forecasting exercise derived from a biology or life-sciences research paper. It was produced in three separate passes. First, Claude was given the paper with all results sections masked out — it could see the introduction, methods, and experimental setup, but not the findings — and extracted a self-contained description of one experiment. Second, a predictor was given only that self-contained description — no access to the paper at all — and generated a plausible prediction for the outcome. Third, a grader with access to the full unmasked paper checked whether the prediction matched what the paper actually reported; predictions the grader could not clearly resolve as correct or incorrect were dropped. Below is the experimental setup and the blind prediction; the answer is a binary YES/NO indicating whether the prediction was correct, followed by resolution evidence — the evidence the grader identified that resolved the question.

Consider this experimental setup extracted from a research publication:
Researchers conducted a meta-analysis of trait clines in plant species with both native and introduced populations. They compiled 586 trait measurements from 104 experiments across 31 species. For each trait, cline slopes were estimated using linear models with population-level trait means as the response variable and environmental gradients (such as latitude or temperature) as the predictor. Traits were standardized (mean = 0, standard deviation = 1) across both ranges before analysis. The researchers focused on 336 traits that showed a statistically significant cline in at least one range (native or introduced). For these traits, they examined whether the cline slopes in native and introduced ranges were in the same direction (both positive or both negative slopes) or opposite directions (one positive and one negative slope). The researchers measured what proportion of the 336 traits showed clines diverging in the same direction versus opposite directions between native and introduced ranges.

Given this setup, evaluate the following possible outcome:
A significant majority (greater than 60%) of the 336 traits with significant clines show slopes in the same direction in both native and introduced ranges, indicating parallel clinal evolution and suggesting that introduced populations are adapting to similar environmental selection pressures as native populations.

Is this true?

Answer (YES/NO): NO